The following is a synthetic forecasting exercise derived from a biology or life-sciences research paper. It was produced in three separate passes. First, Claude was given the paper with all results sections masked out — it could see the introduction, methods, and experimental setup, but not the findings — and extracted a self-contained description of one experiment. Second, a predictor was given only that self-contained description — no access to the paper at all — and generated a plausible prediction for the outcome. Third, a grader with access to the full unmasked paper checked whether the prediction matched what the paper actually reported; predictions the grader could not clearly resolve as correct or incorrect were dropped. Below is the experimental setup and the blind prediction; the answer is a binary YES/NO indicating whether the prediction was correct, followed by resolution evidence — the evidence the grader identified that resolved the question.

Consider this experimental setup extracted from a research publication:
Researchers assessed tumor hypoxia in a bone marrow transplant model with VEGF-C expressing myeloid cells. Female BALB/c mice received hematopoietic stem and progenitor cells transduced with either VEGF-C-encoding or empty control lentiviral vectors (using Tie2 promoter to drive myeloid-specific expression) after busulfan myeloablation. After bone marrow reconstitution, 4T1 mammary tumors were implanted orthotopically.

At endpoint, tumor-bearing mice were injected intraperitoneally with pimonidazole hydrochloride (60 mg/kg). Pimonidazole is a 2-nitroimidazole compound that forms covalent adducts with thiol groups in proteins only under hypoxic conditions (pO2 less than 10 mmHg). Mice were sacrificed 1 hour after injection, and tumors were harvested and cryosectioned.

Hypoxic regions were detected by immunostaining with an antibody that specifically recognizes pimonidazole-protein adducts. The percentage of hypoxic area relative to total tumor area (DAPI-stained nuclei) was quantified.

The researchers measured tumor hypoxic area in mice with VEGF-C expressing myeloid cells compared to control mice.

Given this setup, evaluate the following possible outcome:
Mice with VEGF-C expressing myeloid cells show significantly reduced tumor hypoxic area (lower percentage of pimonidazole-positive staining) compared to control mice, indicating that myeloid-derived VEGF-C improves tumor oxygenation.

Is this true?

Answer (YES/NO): YES